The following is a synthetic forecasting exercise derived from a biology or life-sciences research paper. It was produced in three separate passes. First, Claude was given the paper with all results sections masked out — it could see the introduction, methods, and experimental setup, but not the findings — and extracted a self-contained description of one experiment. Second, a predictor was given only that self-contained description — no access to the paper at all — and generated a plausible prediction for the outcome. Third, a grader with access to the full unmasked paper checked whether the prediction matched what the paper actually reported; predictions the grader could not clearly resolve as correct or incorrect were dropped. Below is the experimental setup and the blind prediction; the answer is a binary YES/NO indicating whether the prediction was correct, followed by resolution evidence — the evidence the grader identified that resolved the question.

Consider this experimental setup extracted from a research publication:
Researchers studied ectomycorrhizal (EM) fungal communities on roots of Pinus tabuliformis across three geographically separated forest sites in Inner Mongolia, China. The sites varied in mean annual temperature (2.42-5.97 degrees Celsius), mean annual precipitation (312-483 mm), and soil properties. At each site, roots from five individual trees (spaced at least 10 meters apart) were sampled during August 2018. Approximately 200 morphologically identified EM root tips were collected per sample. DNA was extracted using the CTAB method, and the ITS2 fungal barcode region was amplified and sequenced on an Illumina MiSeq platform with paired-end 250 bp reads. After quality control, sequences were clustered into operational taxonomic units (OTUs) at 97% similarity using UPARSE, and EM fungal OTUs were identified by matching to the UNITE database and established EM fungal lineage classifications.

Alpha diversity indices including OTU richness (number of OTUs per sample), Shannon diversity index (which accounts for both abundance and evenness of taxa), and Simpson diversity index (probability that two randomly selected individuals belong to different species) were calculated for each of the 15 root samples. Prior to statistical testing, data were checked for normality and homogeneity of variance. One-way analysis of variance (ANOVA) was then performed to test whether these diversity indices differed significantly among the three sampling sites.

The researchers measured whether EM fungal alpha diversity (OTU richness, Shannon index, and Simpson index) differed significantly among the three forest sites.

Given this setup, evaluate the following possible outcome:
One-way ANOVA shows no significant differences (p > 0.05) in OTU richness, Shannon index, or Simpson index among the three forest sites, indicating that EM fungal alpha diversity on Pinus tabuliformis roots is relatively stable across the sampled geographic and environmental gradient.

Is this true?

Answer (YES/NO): YES